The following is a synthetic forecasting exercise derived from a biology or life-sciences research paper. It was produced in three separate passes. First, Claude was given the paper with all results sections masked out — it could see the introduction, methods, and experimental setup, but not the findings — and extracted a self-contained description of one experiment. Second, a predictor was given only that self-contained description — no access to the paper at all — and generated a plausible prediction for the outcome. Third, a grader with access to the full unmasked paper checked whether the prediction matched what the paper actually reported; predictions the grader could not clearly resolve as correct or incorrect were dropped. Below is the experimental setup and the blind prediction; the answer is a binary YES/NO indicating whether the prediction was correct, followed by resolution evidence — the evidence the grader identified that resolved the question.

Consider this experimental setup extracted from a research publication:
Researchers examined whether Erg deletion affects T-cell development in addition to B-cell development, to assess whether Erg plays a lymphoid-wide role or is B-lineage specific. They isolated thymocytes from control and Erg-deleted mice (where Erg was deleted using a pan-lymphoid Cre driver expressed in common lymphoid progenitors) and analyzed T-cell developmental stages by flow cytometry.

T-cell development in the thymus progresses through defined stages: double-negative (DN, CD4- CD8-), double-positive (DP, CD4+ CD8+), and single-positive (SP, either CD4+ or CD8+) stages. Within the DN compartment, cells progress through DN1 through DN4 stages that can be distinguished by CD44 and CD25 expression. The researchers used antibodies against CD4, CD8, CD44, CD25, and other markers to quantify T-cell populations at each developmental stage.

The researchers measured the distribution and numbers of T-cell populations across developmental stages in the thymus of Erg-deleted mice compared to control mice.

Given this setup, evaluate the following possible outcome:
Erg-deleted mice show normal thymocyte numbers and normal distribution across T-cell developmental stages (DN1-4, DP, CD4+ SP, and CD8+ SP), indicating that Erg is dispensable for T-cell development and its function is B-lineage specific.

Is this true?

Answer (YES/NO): YES